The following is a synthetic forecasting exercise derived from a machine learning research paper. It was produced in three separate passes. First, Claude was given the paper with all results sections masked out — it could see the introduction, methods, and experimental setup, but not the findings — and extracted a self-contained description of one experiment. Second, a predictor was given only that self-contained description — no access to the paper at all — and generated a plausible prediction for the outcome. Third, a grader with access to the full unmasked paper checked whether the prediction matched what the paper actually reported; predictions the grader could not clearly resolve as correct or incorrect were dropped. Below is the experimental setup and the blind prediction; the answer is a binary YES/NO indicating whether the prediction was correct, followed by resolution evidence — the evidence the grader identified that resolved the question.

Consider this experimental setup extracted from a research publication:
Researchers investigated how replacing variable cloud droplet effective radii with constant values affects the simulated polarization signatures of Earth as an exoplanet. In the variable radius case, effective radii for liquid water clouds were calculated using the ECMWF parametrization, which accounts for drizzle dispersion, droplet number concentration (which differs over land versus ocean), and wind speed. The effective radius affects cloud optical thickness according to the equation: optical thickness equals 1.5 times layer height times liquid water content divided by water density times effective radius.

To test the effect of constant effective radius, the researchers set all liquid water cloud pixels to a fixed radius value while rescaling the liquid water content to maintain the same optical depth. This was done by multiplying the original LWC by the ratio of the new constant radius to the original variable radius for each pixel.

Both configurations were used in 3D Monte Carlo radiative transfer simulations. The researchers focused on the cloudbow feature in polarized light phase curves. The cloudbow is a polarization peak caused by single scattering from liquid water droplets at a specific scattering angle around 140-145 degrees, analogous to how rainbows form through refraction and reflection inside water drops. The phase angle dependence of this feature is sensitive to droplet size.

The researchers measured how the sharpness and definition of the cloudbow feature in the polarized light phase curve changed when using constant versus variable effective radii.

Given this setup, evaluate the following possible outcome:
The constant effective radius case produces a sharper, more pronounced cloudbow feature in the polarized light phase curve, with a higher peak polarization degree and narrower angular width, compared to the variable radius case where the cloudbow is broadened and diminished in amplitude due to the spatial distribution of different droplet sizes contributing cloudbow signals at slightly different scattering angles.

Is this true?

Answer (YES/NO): NO